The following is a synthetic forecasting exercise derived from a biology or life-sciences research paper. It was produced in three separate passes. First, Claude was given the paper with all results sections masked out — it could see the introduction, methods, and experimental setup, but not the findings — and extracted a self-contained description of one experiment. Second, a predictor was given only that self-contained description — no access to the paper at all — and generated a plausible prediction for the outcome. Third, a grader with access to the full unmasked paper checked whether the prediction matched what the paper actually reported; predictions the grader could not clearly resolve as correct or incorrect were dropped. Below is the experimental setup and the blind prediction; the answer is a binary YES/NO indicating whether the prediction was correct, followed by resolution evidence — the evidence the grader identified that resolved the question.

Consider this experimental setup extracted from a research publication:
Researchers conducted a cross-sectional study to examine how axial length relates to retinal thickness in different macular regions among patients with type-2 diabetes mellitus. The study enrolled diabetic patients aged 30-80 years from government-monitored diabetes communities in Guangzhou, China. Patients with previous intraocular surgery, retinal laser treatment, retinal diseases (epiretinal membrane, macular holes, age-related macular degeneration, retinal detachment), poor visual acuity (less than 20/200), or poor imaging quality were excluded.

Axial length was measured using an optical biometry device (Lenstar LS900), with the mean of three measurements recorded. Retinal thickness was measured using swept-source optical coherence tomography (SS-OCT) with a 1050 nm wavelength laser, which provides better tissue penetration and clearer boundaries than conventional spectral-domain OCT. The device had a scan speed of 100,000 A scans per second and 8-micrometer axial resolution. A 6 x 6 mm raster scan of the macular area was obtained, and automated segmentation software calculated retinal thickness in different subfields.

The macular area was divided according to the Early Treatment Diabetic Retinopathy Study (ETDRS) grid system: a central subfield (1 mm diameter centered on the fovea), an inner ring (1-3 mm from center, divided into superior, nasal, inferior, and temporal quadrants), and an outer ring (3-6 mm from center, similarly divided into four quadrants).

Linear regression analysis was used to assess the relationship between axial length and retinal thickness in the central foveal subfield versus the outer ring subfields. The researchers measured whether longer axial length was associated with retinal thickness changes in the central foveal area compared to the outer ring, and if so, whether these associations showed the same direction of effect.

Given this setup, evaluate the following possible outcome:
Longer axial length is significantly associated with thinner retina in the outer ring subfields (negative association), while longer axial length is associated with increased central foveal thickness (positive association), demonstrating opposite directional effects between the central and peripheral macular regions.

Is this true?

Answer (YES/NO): YES